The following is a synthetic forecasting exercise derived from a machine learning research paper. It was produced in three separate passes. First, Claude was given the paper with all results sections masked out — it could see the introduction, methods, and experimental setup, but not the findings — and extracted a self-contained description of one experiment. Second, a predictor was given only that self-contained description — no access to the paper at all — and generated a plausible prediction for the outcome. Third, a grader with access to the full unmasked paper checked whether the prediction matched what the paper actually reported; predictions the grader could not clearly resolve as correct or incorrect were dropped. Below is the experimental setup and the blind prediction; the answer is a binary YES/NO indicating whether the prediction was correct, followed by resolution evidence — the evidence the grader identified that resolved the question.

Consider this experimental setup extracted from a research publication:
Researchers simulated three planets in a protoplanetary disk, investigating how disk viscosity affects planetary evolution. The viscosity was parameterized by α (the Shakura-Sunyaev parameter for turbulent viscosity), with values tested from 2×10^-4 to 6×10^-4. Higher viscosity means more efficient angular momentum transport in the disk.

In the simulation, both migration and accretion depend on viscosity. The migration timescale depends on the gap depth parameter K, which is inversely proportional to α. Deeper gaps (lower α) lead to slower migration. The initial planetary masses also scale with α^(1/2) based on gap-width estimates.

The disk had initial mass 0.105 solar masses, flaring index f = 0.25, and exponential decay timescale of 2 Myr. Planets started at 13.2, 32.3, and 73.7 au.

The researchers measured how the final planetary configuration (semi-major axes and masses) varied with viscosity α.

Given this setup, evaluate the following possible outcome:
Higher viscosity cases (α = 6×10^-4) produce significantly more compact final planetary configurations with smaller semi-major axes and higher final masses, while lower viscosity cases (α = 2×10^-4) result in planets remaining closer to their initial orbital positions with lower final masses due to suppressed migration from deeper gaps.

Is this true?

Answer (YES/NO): YES